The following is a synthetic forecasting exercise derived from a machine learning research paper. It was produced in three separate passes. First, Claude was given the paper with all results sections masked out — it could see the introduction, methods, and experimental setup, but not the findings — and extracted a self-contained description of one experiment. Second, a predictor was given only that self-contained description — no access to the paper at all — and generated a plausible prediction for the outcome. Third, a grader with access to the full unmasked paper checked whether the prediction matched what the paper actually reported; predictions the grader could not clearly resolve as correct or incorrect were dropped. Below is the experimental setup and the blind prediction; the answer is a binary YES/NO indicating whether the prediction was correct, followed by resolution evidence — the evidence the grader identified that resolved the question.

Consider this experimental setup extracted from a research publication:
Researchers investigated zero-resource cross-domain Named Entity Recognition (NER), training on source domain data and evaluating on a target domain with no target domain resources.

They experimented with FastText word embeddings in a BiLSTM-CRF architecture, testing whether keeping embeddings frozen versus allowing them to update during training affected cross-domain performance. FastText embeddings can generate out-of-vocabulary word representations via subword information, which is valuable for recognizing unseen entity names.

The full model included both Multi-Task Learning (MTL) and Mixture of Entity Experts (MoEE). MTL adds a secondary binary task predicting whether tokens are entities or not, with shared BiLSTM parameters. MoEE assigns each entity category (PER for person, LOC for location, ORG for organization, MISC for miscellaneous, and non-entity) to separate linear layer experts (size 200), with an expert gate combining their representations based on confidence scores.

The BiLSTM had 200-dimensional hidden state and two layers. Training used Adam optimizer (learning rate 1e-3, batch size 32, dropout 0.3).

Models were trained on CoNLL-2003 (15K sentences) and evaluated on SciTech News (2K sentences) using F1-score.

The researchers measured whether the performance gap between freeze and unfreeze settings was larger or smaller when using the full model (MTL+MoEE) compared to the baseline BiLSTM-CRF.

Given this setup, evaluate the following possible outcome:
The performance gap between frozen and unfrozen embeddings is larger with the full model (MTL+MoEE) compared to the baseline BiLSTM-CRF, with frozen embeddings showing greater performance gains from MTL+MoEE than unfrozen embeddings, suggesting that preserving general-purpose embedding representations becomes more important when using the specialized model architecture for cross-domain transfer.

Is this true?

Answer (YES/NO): NO